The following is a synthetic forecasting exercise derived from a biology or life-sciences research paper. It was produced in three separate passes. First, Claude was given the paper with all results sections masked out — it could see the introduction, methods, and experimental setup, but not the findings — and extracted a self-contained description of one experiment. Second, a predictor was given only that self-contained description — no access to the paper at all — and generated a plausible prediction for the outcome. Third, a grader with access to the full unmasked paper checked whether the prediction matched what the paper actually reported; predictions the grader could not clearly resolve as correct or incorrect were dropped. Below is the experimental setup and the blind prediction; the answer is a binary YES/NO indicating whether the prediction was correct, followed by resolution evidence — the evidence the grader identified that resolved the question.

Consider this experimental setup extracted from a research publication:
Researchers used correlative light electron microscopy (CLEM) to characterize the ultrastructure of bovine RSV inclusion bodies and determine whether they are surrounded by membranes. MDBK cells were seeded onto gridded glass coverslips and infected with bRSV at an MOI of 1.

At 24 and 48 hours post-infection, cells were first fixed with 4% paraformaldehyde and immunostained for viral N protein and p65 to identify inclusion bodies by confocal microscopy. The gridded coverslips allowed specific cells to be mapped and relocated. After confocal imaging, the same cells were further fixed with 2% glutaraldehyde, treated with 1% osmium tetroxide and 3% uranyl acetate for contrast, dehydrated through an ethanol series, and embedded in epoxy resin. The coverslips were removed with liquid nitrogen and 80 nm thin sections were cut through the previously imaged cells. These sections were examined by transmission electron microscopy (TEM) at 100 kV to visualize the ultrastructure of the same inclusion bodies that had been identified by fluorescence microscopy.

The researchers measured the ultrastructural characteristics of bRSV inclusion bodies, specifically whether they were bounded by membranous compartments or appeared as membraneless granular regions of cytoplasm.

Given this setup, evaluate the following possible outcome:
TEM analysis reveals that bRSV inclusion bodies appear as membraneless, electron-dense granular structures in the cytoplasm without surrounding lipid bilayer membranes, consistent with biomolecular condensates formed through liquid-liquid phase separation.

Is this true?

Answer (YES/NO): YES